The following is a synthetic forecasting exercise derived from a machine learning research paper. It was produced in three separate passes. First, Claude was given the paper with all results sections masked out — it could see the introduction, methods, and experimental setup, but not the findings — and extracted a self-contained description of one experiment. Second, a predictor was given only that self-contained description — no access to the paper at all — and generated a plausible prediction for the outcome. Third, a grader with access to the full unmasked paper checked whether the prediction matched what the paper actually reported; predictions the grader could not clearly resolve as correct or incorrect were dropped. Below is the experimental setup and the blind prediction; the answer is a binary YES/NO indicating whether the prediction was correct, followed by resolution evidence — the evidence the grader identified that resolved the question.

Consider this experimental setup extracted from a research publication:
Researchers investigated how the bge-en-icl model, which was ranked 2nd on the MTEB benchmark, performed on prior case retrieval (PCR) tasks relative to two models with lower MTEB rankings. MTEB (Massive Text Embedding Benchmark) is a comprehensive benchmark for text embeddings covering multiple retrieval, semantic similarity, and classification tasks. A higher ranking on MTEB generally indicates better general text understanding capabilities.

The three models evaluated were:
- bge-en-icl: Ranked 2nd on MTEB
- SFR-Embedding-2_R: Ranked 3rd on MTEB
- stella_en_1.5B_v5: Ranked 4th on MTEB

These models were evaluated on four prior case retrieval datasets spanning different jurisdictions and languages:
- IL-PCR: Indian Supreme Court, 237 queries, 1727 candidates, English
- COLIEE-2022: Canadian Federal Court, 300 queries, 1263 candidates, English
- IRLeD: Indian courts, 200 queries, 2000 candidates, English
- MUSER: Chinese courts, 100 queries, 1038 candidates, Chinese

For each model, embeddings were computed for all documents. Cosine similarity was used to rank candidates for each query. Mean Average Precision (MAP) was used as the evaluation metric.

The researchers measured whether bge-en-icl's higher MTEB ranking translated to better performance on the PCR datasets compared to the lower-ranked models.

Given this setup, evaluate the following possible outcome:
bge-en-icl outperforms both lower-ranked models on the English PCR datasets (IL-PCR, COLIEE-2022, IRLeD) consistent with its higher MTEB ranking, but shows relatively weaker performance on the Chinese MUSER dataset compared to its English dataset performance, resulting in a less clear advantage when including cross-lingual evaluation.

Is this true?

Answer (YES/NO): NO